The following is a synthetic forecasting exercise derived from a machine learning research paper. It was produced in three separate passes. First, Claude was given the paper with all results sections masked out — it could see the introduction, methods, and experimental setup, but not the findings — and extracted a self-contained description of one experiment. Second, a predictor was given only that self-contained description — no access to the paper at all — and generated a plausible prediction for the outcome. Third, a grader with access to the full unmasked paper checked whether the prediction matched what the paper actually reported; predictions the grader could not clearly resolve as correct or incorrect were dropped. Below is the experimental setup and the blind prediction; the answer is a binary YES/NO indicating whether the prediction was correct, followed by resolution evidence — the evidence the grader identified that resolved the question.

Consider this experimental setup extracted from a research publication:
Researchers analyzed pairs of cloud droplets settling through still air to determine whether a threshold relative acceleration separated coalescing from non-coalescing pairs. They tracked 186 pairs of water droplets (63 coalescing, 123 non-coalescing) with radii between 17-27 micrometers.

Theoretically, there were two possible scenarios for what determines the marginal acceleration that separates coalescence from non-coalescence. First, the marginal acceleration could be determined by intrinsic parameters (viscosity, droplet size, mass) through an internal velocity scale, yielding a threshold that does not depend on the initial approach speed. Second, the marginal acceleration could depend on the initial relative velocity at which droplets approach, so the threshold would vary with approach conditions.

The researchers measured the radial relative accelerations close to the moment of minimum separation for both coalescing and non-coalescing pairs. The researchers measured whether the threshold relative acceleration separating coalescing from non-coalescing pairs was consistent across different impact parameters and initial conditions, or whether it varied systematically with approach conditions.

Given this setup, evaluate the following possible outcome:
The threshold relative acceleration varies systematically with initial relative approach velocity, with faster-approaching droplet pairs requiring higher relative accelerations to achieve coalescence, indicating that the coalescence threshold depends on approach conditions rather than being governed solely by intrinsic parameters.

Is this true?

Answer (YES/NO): NO